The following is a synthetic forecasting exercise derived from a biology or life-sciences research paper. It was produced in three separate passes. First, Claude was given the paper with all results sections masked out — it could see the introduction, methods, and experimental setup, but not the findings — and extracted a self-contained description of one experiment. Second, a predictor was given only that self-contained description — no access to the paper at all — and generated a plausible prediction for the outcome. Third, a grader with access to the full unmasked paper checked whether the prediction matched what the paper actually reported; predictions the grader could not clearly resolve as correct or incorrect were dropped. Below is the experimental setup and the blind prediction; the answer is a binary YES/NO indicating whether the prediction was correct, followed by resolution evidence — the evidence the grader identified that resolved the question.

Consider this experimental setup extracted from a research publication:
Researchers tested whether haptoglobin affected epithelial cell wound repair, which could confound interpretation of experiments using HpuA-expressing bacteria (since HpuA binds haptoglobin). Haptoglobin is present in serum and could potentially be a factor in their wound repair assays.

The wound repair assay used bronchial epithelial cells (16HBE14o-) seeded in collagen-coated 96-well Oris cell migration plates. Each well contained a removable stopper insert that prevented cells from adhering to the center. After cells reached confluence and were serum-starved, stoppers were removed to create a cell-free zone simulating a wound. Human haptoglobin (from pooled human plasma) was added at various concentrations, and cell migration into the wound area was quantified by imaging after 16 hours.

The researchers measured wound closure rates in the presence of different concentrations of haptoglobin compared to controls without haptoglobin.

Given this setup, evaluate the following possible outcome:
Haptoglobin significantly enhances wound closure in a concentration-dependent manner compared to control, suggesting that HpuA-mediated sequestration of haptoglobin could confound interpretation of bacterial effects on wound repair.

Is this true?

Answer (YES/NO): NO